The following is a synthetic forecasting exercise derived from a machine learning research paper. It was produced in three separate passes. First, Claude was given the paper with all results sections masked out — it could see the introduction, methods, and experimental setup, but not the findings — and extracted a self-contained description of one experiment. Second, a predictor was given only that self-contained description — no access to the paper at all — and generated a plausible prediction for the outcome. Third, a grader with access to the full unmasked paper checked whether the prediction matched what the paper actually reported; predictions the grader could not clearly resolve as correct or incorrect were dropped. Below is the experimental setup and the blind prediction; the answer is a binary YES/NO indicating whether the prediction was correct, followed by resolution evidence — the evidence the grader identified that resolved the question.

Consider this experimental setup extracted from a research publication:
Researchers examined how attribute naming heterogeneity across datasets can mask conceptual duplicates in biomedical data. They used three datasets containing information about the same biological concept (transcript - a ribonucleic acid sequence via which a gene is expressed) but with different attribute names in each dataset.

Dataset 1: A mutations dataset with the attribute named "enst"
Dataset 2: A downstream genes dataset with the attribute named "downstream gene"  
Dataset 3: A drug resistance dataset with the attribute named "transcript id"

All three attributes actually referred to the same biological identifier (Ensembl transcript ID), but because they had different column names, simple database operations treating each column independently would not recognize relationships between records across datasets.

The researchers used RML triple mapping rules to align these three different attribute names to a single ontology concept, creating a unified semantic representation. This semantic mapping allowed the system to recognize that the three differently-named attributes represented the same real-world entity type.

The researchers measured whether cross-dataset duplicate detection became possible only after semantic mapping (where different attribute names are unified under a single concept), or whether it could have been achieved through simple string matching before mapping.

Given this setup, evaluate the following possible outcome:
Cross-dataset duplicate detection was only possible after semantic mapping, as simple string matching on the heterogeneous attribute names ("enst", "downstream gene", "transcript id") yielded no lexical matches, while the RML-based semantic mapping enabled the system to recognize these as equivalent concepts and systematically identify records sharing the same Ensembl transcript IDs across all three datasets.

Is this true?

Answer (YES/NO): YES